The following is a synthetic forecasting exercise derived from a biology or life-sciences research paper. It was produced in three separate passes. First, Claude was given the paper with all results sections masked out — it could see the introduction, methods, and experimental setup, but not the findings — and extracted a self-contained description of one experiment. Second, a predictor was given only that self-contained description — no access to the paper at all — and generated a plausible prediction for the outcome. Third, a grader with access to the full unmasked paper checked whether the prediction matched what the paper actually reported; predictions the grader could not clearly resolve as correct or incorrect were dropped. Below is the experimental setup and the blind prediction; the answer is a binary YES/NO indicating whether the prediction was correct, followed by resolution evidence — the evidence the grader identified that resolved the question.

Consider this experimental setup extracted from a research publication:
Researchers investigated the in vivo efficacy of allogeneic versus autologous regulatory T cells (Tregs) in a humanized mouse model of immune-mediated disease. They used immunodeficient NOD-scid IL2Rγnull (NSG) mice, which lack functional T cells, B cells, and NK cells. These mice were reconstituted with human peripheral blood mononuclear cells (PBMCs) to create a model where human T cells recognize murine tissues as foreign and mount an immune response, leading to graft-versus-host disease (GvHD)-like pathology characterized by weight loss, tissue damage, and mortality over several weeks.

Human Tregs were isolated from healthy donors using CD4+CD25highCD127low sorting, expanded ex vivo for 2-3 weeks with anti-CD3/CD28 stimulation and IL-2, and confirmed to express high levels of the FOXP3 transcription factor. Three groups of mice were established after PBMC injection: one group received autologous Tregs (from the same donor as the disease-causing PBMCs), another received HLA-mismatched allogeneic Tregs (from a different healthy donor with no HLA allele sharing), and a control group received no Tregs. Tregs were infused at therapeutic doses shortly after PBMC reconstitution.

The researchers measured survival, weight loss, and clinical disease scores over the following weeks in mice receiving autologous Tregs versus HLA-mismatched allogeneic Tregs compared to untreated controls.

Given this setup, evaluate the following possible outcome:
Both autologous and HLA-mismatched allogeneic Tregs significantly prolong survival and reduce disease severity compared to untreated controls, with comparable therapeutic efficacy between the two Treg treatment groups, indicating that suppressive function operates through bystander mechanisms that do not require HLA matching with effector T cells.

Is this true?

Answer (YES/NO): NO